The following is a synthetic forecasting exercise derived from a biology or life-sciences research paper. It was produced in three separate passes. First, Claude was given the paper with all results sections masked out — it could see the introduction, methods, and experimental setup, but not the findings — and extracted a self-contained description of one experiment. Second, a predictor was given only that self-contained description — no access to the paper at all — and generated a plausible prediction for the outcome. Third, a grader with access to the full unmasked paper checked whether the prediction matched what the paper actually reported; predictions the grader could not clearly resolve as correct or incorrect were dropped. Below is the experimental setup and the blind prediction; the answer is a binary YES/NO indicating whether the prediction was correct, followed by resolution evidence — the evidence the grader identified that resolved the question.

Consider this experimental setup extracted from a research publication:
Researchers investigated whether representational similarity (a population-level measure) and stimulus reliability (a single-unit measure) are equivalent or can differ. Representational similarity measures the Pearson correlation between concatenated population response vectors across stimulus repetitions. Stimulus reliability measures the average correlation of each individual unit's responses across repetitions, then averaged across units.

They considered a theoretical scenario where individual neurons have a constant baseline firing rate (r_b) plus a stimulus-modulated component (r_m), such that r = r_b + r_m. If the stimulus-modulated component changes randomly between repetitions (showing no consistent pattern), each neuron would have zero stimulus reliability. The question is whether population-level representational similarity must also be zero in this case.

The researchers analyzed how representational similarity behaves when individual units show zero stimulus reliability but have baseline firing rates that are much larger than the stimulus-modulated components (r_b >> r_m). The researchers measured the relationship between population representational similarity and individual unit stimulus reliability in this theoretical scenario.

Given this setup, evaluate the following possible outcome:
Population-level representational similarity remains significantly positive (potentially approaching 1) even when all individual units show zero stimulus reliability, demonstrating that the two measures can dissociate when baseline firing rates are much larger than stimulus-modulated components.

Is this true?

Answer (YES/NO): YES